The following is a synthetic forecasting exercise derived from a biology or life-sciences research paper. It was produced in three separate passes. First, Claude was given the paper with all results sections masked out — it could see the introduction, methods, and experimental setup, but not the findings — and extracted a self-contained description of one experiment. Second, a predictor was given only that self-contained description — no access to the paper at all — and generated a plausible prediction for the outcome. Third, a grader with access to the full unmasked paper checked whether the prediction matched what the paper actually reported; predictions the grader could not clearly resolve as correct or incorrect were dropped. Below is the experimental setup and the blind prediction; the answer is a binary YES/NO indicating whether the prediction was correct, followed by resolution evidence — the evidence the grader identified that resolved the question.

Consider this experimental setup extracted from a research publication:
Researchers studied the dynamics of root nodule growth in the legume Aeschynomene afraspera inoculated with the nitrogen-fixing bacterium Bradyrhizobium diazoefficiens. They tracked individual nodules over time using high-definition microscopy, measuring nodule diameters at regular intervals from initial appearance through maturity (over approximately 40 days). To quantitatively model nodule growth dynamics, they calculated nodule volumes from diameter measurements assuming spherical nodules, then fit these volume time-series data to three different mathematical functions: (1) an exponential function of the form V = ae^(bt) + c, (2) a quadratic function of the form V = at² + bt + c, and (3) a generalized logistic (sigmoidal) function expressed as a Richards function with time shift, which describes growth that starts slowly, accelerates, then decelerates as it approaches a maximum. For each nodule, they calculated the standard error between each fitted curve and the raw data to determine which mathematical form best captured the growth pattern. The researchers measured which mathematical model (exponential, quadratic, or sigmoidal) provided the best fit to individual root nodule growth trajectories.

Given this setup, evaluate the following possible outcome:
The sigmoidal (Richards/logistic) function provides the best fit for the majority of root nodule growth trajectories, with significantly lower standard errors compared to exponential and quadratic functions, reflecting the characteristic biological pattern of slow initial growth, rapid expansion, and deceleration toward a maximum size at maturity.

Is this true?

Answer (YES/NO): YES